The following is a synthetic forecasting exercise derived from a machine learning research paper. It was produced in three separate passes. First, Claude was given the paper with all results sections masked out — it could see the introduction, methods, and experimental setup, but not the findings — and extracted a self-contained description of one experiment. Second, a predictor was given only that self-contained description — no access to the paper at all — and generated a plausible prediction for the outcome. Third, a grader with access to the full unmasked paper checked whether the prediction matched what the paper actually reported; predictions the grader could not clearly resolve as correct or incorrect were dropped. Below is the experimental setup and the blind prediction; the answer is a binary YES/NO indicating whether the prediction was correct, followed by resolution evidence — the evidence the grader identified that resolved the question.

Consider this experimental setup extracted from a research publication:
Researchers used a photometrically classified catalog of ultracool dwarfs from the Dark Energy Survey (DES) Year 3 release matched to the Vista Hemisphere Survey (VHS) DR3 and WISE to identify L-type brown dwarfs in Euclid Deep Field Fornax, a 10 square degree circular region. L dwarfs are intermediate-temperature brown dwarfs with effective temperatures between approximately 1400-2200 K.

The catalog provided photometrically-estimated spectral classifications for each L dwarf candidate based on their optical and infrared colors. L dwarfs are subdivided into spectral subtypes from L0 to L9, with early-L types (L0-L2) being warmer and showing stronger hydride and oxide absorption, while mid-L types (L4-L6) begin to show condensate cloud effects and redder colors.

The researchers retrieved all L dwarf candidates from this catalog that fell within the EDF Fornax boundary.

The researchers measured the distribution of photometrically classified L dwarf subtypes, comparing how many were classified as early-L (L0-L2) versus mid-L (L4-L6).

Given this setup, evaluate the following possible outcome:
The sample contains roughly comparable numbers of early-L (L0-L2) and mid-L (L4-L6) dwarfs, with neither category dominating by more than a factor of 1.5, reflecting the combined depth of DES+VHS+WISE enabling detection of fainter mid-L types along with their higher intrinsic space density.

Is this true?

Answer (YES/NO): NO